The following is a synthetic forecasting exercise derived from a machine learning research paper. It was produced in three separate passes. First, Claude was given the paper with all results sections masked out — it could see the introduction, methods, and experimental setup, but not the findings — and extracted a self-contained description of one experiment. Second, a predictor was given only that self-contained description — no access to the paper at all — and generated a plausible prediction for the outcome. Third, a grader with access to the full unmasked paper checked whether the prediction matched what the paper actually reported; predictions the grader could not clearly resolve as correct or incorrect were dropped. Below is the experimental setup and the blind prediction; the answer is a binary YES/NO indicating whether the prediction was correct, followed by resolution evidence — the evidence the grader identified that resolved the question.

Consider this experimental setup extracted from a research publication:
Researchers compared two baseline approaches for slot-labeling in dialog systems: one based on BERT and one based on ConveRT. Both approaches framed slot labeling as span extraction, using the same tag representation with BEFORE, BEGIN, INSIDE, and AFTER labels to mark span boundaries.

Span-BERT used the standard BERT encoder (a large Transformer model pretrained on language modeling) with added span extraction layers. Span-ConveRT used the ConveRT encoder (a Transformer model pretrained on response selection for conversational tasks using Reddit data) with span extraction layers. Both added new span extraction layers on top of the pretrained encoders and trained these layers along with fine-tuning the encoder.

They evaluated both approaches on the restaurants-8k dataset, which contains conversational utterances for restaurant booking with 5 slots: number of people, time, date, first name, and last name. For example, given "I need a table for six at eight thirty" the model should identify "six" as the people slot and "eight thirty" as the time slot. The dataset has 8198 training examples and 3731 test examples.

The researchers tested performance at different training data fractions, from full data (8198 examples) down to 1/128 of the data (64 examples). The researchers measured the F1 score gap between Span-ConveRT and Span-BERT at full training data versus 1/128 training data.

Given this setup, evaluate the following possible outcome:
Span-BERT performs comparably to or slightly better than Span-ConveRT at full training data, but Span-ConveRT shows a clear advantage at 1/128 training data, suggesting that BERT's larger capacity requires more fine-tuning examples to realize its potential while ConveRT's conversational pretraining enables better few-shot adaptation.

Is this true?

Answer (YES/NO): NO